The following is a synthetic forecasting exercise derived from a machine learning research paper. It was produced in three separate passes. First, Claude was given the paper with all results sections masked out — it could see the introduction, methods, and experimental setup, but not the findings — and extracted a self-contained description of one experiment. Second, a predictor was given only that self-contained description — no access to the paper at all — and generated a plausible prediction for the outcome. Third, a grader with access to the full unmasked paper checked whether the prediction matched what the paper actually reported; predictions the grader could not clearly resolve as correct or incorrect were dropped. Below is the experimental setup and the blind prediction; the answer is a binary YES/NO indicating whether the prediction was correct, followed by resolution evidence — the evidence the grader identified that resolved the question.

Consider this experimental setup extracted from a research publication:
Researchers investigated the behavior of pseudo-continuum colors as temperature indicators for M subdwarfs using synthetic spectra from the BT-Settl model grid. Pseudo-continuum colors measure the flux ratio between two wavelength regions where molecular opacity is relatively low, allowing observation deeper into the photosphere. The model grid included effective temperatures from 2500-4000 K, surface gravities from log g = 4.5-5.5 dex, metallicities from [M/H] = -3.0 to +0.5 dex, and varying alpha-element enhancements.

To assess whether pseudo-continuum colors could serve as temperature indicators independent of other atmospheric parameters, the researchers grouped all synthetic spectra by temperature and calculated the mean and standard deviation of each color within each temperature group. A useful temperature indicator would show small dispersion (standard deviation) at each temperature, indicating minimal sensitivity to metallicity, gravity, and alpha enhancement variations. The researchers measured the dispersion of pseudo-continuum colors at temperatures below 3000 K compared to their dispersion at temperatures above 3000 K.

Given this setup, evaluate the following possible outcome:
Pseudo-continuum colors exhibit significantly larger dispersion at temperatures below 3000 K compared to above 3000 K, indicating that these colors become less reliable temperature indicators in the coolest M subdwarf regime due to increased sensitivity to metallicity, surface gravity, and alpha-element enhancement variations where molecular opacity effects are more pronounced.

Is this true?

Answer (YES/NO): YES